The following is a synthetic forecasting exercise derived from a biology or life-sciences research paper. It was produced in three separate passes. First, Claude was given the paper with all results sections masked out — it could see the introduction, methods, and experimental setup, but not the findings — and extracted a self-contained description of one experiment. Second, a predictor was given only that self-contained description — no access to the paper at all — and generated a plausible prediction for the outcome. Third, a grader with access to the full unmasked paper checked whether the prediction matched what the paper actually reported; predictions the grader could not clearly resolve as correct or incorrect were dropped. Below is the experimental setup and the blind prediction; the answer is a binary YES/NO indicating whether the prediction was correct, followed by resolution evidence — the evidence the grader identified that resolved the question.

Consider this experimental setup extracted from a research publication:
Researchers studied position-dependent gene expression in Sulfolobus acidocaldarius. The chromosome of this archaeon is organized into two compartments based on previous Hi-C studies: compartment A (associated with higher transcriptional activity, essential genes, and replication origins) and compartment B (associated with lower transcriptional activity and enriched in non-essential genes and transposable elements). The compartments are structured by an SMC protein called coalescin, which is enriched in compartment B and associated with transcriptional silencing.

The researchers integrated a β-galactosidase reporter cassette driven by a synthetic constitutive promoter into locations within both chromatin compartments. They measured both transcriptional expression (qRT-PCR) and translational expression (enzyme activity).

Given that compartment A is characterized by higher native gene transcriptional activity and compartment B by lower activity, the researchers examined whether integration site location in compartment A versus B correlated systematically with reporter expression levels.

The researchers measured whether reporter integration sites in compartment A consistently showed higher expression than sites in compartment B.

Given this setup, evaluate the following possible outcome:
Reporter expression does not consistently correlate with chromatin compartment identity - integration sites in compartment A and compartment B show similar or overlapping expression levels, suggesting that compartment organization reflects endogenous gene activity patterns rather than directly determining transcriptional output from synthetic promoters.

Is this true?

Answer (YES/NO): YES